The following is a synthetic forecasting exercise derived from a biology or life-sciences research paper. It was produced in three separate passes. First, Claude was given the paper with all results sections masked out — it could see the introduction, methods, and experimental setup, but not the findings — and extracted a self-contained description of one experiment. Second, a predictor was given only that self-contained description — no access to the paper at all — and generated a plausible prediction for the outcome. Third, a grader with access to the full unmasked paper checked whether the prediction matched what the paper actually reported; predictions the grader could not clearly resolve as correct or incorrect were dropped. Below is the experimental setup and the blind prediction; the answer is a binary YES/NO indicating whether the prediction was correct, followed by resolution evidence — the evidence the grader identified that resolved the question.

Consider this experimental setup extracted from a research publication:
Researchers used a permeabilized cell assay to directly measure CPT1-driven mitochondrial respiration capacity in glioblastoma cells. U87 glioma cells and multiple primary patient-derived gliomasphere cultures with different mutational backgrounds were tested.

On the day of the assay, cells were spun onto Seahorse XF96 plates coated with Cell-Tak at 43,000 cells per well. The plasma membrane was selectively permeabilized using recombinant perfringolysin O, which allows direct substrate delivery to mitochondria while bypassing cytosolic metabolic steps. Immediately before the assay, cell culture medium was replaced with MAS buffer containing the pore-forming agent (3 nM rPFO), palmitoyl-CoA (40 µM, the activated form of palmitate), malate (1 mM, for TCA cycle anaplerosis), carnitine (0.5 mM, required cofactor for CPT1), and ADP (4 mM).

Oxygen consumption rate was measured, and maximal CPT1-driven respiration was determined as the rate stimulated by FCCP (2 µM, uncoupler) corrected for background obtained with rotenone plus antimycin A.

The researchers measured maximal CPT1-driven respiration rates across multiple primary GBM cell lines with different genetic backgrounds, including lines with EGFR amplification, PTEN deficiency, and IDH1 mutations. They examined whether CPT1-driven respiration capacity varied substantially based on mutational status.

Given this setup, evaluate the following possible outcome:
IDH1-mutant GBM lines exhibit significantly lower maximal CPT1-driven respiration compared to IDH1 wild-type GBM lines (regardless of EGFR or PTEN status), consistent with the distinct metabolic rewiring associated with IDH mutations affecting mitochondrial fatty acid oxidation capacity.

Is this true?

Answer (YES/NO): NO